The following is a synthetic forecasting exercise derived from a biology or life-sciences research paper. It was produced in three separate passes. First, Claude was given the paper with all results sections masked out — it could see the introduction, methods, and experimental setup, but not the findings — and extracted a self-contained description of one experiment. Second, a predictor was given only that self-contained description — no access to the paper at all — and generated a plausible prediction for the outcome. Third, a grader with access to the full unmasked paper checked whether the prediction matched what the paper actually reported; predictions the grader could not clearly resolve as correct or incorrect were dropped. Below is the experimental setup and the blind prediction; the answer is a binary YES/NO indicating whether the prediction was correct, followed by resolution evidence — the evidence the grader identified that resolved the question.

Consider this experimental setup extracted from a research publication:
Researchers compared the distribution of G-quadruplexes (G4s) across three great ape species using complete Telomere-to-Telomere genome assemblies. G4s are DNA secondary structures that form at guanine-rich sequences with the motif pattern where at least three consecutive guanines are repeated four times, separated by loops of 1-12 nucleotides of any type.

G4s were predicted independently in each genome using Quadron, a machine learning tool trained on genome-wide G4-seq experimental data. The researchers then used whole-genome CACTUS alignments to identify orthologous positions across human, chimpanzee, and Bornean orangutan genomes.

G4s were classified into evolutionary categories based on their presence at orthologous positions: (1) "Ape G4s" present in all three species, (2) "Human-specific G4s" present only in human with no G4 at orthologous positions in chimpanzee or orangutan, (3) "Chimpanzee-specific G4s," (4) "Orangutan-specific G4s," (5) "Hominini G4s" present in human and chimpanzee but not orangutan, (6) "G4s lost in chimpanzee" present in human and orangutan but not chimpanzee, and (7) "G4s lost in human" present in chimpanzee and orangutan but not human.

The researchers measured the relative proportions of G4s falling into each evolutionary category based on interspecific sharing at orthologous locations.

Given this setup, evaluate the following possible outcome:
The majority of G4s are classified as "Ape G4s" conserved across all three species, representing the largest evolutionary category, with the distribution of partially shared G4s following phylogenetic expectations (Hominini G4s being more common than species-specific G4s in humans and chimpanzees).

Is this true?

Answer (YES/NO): YES